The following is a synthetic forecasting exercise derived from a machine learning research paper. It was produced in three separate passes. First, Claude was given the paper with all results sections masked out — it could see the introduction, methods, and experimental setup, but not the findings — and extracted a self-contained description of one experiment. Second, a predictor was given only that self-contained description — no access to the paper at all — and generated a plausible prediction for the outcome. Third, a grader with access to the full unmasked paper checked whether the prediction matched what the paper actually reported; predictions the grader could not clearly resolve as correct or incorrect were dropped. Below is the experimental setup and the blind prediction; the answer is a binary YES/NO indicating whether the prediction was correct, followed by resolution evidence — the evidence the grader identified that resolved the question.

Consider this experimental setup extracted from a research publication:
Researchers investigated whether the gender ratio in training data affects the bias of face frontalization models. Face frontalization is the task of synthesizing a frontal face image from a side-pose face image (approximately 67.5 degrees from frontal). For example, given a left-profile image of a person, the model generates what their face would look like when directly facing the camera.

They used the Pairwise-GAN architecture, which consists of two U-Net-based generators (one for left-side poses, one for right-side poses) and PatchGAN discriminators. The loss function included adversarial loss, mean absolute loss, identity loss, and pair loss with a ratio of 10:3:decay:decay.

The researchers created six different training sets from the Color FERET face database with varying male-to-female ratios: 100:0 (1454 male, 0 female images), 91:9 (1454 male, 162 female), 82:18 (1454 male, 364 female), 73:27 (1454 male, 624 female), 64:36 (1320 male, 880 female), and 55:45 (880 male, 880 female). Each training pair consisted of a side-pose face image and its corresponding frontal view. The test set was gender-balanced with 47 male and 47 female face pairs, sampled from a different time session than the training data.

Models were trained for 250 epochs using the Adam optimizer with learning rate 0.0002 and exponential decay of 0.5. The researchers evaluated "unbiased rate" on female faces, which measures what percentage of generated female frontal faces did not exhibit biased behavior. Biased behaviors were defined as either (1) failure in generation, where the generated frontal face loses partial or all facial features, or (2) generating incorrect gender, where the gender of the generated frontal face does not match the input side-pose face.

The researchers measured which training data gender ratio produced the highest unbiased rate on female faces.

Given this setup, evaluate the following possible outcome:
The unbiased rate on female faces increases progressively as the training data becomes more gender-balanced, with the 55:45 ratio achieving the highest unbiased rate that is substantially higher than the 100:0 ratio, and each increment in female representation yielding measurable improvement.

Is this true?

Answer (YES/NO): NO